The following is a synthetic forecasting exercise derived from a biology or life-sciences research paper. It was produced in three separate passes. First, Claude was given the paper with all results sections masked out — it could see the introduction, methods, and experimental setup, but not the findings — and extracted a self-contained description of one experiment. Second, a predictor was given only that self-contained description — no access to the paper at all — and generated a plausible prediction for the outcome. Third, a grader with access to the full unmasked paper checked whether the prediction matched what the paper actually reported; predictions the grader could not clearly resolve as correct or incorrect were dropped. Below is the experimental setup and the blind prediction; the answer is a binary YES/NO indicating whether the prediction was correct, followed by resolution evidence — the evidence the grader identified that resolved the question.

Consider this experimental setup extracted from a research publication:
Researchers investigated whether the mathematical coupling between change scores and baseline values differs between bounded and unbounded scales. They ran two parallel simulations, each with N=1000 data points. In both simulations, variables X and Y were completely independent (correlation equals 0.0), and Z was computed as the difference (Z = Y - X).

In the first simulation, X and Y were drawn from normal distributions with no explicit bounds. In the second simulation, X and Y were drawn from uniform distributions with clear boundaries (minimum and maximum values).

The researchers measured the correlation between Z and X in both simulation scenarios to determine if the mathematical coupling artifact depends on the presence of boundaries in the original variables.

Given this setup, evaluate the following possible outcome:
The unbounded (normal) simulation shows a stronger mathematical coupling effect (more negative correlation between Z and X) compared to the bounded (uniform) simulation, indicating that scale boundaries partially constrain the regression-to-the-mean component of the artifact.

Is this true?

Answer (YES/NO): NO